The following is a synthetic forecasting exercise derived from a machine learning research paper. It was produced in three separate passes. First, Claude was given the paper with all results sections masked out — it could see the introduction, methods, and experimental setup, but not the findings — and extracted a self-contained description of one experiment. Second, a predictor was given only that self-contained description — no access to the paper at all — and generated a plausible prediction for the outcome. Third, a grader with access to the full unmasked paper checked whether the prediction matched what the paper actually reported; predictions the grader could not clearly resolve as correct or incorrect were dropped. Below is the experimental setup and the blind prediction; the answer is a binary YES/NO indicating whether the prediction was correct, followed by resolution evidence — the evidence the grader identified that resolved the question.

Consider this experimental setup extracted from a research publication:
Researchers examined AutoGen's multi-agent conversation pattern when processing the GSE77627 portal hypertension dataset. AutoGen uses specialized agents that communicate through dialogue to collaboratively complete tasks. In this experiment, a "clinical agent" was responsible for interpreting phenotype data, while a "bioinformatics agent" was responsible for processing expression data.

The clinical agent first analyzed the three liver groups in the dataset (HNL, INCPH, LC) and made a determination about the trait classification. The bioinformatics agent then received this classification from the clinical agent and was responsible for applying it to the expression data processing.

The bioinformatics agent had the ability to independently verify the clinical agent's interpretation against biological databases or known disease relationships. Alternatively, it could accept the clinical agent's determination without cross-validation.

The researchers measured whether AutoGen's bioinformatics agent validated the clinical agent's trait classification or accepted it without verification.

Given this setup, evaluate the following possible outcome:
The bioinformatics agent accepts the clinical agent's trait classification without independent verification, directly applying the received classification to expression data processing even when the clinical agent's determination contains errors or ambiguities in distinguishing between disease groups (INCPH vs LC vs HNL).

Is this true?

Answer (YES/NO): YES